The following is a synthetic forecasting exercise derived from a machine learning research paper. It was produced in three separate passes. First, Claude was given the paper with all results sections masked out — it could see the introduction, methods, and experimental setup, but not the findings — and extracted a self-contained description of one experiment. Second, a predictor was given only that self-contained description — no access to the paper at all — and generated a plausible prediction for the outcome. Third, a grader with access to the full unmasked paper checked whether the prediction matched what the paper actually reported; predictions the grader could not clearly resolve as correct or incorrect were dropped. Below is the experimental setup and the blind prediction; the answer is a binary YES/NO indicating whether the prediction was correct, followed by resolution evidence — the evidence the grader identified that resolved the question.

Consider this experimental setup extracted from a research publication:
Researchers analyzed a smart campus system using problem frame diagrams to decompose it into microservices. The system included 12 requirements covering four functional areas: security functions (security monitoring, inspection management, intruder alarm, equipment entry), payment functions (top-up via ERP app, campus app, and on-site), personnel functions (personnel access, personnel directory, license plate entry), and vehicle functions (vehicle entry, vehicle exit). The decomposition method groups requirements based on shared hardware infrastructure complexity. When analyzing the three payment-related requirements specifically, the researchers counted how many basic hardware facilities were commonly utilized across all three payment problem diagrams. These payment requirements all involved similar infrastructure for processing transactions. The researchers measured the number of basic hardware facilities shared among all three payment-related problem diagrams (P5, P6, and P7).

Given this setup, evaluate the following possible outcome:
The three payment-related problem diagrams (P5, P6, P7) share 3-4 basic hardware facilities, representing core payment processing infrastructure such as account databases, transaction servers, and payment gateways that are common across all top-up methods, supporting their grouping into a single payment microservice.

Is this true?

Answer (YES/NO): NO